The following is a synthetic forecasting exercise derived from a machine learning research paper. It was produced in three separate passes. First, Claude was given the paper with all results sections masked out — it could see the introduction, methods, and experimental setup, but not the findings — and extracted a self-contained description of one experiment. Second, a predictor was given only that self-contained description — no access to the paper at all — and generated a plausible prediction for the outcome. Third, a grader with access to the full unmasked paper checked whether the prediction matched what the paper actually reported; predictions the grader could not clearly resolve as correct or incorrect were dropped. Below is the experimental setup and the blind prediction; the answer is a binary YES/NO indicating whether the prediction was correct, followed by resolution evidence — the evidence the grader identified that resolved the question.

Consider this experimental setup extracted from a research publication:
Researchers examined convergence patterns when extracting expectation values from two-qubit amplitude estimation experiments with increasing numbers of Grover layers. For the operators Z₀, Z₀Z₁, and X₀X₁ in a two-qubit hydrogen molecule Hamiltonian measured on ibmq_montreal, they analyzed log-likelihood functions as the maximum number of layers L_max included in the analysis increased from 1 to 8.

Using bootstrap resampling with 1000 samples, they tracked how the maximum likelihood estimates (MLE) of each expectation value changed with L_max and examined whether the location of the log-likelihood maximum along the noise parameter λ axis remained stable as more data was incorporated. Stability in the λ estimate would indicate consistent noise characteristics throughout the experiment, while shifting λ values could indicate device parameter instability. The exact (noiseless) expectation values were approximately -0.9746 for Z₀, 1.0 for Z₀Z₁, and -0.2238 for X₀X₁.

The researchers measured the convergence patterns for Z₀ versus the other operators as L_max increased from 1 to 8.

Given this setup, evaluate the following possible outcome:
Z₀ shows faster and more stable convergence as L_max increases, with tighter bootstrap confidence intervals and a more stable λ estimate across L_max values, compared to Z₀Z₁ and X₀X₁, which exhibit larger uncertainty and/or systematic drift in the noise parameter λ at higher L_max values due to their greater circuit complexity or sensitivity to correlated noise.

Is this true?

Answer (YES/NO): NO